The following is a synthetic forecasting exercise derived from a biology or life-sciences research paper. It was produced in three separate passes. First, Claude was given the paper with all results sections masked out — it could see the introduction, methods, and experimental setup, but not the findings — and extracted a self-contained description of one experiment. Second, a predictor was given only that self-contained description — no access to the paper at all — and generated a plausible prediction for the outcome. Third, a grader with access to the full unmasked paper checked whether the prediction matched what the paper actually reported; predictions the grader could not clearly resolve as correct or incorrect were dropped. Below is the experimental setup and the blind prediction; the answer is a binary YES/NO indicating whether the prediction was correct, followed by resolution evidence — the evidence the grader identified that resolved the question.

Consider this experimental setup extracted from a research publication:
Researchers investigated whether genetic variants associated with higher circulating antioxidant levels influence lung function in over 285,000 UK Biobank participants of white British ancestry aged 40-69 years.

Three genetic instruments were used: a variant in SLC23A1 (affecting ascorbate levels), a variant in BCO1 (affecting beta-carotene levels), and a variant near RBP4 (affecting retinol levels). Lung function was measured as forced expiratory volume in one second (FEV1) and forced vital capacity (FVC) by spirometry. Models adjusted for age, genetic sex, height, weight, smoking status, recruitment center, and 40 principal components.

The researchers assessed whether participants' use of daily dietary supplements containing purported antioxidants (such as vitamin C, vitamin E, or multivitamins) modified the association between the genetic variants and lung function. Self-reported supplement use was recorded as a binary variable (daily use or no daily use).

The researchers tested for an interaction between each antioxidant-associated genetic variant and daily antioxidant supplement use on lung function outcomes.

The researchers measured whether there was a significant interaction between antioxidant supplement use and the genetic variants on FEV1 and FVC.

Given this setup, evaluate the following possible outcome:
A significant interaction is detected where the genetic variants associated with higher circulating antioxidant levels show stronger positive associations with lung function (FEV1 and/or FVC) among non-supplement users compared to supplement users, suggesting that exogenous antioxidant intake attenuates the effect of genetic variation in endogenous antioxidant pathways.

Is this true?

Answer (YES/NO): NO